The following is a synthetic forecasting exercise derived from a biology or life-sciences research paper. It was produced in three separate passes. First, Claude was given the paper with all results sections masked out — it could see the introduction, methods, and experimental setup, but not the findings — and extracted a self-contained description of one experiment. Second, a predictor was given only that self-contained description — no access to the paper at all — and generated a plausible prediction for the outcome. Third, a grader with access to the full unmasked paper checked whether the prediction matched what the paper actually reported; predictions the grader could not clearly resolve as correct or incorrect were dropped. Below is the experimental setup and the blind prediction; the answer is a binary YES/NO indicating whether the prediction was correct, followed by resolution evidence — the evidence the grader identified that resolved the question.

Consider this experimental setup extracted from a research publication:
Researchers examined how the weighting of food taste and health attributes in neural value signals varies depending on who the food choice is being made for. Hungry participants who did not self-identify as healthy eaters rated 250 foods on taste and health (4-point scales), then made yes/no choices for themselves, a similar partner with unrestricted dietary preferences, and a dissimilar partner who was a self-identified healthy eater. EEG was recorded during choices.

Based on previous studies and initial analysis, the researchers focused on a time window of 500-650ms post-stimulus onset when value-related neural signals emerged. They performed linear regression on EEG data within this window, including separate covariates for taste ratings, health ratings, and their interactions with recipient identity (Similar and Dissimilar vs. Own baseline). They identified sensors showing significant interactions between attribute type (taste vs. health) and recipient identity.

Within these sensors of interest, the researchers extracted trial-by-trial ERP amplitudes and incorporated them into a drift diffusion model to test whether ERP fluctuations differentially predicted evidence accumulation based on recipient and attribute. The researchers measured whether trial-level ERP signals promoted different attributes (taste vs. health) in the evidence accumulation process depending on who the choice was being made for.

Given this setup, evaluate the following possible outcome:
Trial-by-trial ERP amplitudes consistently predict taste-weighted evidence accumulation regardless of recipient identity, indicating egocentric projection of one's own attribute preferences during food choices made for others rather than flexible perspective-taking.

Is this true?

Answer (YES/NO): NO